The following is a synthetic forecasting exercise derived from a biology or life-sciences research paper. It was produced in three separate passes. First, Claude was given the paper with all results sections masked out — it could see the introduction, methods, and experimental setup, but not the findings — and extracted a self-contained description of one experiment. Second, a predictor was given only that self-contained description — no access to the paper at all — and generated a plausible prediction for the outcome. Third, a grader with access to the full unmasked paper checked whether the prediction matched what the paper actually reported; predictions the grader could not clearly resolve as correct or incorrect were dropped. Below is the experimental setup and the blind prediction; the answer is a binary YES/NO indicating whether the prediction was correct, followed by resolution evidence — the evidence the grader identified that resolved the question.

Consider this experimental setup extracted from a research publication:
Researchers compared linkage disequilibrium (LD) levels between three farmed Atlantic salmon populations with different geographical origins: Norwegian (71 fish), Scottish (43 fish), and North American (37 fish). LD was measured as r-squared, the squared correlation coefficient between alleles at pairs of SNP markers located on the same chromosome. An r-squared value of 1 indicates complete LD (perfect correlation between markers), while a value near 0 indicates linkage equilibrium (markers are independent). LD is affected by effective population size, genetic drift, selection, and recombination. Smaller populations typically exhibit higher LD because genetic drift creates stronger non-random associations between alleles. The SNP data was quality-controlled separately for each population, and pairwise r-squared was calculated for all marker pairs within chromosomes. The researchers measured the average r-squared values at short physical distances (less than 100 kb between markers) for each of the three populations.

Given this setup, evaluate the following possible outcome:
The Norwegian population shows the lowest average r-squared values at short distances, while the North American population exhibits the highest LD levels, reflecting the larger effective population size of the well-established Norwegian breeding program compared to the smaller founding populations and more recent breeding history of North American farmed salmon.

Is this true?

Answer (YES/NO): YES